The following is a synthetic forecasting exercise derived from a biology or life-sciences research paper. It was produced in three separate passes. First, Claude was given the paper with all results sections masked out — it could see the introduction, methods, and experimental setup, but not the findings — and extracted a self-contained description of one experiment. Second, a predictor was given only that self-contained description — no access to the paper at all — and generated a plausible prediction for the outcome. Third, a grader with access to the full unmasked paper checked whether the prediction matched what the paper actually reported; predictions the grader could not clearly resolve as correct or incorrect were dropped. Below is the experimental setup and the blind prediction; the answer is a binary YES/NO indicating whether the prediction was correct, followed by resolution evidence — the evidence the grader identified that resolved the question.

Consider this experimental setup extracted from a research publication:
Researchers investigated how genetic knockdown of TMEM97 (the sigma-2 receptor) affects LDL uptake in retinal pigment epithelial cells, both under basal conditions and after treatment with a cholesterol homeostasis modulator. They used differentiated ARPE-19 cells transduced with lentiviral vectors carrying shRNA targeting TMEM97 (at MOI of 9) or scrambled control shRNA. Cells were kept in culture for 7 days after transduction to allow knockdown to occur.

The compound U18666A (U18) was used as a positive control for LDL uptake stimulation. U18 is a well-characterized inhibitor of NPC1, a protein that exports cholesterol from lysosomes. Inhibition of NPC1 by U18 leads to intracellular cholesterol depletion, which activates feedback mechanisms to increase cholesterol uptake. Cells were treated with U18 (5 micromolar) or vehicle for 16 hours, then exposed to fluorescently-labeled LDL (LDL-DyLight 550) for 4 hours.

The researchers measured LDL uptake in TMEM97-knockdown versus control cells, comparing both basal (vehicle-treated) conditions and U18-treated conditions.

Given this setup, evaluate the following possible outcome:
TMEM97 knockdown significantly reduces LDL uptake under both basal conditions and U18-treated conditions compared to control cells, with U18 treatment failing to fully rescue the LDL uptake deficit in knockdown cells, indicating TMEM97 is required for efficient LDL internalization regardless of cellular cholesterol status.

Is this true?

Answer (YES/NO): NO